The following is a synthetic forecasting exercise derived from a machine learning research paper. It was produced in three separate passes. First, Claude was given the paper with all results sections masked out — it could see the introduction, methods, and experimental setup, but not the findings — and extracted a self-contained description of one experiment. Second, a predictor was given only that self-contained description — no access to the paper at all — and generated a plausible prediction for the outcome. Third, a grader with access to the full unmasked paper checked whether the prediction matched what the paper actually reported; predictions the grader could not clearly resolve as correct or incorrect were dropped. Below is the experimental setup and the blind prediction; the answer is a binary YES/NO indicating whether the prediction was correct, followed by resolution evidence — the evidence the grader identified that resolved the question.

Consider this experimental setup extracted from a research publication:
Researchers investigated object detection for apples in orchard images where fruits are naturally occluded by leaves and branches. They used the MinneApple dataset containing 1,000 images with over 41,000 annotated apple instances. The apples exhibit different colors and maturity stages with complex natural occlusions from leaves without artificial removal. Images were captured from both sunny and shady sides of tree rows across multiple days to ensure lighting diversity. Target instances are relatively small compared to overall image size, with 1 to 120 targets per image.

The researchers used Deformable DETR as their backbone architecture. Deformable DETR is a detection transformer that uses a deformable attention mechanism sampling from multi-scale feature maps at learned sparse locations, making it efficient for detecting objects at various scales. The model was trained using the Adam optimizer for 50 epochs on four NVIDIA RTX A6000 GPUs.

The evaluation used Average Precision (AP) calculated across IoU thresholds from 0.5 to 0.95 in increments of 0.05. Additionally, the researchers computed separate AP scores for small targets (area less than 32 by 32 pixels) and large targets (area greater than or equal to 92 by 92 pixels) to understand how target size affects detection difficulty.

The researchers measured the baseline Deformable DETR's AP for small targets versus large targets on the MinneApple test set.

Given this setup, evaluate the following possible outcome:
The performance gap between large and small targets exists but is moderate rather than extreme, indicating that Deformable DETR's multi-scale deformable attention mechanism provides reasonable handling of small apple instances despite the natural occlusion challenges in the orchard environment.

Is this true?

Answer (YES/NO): NO